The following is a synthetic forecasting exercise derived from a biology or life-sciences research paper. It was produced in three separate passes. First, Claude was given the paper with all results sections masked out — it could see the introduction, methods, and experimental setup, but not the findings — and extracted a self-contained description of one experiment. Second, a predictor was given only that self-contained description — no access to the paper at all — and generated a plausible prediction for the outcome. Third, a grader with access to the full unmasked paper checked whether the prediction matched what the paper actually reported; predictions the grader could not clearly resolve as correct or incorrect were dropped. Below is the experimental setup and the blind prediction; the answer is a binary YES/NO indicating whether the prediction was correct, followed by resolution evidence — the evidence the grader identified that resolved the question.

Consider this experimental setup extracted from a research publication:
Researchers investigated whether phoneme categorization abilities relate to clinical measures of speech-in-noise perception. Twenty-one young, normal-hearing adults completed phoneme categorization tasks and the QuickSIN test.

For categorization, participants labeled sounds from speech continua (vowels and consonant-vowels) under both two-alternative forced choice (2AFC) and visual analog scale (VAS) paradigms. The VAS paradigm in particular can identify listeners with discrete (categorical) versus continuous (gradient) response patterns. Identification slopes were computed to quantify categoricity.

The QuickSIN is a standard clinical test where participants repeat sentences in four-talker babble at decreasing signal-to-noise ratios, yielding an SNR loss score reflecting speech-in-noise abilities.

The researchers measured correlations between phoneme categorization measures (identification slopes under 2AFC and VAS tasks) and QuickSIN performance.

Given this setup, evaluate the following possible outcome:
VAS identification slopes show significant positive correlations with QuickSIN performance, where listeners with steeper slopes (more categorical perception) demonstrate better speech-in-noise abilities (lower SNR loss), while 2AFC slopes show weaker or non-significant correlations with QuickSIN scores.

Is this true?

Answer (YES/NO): NO